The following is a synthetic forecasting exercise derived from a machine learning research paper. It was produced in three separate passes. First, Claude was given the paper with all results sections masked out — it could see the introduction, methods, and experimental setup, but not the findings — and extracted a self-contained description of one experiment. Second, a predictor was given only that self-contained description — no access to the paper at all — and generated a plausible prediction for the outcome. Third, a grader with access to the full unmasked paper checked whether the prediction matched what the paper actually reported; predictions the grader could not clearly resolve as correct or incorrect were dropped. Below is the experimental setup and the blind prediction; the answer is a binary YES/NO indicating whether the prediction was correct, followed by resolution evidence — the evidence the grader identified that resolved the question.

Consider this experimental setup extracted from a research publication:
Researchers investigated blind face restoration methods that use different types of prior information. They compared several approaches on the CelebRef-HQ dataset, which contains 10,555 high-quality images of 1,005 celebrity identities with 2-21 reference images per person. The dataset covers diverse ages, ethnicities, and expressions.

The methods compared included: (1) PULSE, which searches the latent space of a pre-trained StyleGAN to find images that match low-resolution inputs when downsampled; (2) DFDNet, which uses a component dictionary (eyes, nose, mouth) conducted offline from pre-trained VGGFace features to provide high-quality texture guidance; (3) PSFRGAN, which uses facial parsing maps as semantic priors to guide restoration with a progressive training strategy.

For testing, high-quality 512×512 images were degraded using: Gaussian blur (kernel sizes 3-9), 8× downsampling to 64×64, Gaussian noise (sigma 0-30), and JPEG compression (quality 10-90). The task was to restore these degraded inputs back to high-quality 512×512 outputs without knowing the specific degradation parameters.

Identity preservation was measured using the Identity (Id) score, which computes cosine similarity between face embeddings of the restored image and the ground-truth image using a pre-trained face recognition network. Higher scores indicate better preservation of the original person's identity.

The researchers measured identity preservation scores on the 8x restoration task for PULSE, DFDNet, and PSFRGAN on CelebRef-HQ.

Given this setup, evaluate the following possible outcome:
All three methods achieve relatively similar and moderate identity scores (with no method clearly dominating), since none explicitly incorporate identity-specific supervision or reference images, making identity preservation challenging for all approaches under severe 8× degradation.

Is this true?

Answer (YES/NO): NO